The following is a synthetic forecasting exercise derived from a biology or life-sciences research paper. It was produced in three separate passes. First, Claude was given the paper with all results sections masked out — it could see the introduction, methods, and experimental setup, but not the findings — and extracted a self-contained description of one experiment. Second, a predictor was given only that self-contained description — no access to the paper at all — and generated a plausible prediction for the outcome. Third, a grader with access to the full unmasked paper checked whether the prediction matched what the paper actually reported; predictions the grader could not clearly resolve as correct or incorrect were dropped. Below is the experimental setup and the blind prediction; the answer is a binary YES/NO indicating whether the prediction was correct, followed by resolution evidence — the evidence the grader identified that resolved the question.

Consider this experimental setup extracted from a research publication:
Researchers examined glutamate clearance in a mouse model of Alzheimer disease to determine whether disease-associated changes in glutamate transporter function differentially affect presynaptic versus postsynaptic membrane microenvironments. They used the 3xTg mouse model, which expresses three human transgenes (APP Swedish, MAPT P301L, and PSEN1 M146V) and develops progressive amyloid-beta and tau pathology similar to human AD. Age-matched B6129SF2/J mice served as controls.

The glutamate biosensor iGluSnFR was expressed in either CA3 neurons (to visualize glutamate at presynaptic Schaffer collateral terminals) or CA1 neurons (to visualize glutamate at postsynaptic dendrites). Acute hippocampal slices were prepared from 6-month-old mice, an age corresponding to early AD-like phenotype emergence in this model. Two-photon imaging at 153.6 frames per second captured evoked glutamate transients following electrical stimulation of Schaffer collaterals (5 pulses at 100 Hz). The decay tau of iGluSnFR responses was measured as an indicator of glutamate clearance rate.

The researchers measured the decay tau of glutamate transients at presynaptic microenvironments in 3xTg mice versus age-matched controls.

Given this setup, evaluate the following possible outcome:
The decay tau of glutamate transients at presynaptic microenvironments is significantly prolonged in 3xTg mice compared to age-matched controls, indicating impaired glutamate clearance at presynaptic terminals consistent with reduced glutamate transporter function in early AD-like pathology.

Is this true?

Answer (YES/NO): NO